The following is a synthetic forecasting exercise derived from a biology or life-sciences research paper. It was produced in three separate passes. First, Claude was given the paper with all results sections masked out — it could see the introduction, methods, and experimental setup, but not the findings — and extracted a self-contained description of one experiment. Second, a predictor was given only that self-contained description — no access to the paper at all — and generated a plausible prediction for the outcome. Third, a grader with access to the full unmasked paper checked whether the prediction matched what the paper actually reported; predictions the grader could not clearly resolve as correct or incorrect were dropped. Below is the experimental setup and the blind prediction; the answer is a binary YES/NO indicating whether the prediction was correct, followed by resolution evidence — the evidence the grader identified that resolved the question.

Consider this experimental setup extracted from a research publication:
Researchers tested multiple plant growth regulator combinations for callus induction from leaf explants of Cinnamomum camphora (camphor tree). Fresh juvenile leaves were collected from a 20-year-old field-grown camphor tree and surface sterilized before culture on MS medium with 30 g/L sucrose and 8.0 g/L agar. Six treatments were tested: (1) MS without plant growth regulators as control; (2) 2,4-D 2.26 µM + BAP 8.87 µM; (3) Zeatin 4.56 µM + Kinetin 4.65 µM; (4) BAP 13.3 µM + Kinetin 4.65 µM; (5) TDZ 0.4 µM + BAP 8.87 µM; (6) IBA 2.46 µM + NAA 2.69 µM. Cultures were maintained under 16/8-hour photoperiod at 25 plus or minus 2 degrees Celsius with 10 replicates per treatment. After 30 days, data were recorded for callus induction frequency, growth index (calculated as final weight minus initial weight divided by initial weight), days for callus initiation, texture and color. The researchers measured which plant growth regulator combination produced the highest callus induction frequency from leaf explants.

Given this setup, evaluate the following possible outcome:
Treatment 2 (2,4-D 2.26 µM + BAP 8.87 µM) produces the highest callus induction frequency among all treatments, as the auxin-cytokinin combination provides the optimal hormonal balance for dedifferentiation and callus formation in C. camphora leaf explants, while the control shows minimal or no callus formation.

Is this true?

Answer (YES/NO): YES